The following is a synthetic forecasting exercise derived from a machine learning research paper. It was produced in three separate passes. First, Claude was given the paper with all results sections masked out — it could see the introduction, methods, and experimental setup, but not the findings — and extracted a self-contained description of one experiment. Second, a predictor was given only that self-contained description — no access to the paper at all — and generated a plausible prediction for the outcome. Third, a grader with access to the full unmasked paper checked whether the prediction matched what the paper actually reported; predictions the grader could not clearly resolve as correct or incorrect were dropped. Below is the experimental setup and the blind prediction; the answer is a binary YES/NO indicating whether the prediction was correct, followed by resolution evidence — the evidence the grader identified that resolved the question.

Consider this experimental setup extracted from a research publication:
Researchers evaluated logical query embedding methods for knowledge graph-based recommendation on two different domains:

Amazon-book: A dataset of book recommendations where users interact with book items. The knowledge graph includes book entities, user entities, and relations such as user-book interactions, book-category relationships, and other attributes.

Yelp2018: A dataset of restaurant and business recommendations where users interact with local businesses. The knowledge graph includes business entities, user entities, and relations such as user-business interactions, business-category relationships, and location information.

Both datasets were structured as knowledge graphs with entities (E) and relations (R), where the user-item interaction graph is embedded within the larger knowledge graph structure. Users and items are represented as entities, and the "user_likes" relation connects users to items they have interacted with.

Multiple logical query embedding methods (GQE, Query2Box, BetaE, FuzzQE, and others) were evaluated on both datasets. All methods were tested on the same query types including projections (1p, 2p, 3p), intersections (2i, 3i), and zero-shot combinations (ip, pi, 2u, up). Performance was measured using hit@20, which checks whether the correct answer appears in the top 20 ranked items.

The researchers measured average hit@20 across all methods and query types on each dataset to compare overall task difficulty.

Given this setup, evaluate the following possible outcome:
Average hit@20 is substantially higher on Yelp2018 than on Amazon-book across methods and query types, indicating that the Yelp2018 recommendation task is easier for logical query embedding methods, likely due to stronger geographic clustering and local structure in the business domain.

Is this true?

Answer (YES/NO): NO